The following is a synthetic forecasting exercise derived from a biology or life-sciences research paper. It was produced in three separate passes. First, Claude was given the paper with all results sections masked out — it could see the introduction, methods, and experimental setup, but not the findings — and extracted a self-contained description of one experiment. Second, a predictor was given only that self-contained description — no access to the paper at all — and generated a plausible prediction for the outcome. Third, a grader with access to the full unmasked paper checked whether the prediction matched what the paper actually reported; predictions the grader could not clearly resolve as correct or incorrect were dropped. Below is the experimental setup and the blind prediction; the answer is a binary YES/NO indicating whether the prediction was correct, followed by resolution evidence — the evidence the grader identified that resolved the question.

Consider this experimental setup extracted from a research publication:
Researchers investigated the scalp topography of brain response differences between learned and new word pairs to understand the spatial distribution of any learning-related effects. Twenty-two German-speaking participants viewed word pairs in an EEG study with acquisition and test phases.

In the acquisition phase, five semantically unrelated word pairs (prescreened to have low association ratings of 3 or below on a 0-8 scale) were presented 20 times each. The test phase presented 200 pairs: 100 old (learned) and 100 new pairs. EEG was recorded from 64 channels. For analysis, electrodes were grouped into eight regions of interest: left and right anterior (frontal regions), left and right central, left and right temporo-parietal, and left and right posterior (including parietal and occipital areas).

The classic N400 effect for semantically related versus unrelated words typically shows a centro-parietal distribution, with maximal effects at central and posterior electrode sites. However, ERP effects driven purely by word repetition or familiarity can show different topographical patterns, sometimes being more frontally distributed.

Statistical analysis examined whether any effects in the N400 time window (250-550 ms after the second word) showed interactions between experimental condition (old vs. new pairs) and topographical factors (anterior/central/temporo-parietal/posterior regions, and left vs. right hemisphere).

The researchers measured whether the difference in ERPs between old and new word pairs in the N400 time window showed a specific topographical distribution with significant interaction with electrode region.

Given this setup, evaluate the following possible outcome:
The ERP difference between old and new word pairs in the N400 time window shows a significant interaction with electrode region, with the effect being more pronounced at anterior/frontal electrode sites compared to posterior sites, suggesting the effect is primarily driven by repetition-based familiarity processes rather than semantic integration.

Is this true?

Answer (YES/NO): NO